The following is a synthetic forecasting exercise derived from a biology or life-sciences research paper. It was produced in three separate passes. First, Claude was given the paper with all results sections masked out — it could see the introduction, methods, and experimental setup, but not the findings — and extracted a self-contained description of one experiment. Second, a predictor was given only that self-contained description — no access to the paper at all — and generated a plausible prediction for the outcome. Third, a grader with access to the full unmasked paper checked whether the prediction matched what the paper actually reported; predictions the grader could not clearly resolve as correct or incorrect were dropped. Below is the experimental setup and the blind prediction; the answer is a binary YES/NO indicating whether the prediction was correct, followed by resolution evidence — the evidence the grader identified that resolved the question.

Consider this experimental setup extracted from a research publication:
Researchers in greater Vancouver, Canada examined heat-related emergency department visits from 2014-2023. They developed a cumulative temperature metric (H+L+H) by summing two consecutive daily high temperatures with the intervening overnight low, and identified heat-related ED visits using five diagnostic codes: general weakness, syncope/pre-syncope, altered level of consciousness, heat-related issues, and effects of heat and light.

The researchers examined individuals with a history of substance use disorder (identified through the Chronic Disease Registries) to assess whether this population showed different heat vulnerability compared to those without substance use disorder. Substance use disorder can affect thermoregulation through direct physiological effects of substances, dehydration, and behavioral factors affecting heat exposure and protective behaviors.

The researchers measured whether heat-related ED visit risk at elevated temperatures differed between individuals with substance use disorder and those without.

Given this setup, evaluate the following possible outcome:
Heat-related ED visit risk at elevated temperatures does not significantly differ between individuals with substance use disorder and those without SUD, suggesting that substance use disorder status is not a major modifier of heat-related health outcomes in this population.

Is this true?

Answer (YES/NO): NO